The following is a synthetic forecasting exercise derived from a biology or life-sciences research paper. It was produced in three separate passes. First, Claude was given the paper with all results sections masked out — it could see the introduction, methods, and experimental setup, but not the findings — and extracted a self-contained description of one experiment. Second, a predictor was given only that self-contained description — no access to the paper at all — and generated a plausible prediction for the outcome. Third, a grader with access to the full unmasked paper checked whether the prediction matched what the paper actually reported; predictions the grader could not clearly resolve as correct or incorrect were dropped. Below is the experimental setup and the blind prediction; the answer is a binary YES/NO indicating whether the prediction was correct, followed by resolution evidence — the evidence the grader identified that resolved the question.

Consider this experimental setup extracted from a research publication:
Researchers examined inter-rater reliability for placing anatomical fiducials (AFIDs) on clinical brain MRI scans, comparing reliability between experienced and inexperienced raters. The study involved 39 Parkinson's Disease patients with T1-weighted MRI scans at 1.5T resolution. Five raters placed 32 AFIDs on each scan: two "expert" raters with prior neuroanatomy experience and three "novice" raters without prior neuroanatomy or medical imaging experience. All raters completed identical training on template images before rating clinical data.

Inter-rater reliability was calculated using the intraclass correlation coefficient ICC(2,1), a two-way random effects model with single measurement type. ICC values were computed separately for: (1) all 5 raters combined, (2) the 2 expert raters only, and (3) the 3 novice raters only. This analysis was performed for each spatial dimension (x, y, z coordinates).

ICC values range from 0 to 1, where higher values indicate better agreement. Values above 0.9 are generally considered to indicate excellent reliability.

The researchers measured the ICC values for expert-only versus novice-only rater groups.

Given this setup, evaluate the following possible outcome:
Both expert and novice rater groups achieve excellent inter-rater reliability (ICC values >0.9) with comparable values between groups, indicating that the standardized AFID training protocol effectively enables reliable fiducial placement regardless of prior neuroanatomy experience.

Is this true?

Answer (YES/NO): NO